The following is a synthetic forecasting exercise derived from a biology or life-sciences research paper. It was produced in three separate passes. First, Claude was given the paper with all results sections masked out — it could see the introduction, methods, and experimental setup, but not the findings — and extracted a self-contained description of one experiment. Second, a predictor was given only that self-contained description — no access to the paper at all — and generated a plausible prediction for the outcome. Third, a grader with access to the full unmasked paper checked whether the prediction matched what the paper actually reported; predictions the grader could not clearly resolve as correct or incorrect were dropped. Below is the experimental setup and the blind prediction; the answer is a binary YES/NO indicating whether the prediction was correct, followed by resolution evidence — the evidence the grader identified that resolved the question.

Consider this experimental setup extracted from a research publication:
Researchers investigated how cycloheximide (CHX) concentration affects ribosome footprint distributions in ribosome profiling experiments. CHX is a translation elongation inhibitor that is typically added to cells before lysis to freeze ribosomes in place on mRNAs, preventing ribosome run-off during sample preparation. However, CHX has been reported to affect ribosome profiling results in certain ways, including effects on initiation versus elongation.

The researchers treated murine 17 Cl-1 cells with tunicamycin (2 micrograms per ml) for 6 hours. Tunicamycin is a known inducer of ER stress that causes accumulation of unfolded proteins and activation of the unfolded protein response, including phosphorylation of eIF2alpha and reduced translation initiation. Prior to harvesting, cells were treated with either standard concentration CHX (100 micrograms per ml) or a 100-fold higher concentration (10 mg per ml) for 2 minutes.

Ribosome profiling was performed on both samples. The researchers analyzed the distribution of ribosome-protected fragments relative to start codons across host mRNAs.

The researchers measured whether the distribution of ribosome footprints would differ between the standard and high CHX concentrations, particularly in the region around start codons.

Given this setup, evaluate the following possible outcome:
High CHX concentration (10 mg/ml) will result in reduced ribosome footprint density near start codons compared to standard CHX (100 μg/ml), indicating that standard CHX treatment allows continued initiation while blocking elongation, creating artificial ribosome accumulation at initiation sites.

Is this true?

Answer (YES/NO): YES